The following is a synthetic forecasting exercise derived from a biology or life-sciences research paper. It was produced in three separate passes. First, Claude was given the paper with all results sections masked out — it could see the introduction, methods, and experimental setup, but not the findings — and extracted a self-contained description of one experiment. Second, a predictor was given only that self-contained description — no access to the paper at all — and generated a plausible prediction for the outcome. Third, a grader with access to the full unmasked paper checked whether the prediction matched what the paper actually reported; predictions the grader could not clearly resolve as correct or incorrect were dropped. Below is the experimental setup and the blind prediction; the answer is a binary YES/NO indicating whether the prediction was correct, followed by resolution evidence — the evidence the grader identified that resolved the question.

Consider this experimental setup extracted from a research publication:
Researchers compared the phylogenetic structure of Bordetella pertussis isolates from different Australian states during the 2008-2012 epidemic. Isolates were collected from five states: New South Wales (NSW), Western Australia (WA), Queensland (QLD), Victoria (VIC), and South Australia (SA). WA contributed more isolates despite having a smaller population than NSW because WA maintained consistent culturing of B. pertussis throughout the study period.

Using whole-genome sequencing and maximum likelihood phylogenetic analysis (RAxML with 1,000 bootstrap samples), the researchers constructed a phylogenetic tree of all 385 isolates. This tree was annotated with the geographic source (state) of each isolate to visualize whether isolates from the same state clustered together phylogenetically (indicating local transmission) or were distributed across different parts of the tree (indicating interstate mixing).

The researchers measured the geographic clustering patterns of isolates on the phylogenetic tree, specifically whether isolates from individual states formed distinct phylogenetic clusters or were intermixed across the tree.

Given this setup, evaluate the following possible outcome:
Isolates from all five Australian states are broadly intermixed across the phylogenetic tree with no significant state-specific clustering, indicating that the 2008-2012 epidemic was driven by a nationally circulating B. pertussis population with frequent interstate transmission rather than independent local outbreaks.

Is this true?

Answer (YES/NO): NO